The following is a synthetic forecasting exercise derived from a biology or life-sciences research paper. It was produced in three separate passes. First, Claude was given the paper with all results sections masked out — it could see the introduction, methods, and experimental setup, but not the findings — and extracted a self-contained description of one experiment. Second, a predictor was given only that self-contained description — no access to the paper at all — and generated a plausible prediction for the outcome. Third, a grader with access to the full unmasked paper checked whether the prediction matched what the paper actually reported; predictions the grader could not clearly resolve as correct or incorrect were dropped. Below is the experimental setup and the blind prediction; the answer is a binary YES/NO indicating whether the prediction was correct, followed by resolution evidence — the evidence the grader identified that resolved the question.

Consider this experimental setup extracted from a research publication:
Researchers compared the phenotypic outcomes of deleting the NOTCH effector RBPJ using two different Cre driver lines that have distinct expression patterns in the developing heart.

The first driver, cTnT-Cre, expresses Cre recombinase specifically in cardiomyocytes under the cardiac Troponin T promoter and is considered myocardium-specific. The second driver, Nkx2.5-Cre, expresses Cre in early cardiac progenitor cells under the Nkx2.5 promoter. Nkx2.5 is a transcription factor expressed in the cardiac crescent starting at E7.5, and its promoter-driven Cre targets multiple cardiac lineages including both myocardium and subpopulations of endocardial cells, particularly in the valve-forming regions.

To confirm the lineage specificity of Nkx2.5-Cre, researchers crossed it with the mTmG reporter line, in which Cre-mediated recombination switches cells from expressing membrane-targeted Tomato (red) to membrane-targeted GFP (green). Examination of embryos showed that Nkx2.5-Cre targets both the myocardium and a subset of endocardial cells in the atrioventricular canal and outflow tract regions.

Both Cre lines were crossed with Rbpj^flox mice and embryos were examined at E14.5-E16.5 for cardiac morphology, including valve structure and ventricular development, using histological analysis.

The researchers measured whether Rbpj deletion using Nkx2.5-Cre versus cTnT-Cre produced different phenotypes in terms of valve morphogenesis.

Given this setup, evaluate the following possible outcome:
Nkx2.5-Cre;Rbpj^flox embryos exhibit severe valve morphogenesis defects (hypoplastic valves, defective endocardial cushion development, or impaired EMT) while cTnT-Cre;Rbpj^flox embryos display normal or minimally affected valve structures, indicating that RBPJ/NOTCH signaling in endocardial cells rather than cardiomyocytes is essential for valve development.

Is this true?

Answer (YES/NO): YES